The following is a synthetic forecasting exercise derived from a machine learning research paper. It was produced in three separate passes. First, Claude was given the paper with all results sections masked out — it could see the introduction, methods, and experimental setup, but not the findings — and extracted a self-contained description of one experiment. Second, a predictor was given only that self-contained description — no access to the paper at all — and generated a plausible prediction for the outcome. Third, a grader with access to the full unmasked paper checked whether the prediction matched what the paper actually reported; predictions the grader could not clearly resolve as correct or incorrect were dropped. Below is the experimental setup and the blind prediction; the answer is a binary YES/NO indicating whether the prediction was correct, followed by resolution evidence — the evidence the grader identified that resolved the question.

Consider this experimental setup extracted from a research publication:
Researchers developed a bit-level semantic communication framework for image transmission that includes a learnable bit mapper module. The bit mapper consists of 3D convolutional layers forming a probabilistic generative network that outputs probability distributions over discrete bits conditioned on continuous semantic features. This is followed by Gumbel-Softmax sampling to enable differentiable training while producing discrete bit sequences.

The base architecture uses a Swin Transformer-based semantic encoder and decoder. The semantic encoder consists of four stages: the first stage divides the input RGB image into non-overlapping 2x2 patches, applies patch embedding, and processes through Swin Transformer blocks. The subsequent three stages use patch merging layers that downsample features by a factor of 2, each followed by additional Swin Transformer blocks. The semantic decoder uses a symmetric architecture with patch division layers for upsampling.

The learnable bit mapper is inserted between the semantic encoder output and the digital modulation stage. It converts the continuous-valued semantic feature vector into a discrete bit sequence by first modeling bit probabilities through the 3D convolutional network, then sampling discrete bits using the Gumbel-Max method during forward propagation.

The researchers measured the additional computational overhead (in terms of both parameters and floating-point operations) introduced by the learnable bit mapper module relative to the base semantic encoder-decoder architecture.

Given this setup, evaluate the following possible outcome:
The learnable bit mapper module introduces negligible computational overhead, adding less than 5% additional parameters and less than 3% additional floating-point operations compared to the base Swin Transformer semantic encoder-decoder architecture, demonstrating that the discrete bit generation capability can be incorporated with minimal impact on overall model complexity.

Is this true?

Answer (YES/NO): YES